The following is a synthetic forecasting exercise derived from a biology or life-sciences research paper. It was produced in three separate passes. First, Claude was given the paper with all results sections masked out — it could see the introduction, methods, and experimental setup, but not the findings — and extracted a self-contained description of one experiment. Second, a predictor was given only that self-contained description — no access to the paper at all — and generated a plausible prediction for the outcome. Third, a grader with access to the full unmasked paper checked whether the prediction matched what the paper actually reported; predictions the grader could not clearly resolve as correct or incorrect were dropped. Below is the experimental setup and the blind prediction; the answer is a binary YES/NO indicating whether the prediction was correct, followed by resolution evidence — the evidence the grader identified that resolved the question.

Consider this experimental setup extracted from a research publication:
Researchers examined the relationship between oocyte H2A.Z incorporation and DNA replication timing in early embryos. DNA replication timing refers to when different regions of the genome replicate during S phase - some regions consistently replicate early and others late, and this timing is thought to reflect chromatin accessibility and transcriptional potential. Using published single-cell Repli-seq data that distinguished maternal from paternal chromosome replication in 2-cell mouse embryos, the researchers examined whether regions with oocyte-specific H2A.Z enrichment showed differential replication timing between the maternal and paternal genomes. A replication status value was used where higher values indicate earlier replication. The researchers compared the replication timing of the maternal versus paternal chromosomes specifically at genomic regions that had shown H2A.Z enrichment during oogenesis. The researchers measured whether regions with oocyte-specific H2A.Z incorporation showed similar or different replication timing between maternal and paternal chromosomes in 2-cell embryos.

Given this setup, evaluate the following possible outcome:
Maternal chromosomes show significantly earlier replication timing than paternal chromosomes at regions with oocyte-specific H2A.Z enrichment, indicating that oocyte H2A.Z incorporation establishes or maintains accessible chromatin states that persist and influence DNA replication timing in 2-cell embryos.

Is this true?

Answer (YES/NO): NO